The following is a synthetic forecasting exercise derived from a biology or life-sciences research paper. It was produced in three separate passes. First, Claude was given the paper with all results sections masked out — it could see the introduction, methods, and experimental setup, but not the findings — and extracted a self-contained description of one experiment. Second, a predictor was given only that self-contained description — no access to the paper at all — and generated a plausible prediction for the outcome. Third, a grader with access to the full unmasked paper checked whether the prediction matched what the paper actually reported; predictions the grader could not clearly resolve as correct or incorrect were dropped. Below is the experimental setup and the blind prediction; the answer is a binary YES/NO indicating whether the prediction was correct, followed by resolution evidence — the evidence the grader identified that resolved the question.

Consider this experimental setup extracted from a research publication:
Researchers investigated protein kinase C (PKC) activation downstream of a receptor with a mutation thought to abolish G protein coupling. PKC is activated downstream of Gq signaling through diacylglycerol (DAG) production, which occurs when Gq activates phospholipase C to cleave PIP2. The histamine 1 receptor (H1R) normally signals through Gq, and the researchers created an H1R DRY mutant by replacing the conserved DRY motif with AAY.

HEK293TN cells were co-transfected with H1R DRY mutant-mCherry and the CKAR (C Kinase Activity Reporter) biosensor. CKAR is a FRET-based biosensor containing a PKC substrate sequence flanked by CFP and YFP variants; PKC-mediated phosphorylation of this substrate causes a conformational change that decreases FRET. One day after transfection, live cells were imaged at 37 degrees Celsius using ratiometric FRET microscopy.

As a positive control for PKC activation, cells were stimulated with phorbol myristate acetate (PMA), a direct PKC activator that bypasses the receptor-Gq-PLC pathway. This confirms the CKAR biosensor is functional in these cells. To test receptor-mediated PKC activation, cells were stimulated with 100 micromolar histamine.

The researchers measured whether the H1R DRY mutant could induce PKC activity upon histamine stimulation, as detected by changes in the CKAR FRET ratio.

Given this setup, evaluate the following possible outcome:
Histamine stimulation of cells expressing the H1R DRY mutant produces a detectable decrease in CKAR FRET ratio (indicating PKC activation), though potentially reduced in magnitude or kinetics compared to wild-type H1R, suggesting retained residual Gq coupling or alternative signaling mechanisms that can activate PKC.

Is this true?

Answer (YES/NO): YES